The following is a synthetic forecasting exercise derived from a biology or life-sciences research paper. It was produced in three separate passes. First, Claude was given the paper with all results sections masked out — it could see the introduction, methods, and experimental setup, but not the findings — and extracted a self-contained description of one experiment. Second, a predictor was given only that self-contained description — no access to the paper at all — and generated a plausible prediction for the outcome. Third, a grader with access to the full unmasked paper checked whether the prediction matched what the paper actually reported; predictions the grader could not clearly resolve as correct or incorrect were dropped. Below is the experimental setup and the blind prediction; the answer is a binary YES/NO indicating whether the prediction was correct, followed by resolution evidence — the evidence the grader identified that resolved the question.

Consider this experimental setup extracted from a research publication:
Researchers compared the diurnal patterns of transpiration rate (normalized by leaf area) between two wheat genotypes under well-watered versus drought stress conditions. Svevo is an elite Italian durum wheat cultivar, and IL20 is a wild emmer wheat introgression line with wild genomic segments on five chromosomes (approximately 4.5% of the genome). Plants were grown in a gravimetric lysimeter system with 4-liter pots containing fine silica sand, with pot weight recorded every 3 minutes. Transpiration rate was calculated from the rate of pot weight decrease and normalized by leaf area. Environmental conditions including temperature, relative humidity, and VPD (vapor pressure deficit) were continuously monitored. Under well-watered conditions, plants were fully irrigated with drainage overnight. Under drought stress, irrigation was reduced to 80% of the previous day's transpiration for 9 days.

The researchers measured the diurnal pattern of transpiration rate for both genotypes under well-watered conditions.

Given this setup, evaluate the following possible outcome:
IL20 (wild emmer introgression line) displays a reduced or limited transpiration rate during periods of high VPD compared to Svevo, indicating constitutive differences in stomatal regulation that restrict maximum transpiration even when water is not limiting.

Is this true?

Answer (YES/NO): NO